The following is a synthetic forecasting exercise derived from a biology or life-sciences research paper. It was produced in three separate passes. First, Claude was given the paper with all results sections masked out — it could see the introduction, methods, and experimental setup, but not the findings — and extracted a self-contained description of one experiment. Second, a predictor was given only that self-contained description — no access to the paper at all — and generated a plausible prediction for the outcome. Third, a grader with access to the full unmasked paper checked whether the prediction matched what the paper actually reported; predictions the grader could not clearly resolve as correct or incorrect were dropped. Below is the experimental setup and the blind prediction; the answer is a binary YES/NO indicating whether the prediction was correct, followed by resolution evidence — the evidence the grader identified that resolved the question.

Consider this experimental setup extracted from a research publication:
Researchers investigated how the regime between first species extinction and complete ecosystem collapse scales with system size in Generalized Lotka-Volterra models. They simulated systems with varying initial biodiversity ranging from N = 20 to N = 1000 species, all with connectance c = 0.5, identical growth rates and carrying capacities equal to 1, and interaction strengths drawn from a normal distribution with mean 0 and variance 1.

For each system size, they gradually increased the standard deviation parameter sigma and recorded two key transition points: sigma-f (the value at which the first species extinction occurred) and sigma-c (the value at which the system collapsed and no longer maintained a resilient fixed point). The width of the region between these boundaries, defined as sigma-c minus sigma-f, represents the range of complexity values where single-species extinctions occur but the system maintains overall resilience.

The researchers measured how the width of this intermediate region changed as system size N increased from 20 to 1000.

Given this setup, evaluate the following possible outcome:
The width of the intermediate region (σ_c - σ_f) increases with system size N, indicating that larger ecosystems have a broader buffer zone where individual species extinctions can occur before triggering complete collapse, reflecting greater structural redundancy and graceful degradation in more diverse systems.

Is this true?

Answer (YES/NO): YES